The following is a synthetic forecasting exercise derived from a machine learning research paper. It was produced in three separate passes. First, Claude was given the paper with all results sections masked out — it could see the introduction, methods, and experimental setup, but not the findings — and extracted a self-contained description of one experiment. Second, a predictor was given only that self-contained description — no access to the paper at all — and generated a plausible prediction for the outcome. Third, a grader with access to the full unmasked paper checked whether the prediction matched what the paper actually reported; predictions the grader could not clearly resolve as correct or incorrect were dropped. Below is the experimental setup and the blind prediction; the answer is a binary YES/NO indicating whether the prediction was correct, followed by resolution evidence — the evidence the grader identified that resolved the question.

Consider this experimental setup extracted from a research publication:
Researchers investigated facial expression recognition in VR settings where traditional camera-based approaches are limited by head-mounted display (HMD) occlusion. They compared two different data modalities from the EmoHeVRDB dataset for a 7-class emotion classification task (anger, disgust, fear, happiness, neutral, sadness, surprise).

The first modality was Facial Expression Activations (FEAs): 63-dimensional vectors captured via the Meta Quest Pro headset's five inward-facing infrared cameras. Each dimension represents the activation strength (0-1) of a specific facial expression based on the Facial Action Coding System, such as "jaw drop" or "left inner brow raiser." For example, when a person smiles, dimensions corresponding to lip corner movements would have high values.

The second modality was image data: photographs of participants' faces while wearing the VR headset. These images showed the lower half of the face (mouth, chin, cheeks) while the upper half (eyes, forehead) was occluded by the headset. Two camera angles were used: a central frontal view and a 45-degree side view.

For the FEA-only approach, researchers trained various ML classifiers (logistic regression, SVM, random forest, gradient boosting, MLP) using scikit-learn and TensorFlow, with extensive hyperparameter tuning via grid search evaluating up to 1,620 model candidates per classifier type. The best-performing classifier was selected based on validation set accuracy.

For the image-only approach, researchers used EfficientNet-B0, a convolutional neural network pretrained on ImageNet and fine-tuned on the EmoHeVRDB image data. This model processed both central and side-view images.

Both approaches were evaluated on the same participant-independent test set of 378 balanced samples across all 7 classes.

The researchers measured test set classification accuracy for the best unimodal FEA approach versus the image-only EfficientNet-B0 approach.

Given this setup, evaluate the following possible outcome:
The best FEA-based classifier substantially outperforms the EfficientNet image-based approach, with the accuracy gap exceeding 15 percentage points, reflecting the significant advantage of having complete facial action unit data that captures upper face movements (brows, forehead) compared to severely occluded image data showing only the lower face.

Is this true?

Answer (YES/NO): NO